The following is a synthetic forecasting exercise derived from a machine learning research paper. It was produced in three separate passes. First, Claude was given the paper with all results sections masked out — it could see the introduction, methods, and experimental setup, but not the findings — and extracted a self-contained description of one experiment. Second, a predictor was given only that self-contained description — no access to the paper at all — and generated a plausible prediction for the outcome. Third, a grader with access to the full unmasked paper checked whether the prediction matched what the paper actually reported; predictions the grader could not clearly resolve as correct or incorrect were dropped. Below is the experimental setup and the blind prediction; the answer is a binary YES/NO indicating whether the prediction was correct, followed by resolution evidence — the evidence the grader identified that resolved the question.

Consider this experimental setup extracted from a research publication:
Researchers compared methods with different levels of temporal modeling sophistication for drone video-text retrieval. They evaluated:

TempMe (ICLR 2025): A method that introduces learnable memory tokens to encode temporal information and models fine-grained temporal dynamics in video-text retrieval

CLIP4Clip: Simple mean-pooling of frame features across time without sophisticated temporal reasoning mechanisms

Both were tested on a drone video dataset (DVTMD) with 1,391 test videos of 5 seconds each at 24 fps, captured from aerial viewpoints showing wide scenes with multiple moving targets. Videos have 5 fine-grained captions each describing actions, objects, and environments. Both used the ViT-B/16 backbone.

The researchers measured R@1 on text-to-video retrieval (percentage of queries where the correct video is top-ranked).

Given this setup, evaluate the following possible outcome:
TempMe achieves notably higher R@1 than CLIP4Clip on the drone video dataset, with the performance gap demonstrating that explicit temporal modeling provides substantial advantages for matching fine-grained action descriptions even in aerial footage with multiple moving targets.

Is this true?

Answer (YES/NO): NO